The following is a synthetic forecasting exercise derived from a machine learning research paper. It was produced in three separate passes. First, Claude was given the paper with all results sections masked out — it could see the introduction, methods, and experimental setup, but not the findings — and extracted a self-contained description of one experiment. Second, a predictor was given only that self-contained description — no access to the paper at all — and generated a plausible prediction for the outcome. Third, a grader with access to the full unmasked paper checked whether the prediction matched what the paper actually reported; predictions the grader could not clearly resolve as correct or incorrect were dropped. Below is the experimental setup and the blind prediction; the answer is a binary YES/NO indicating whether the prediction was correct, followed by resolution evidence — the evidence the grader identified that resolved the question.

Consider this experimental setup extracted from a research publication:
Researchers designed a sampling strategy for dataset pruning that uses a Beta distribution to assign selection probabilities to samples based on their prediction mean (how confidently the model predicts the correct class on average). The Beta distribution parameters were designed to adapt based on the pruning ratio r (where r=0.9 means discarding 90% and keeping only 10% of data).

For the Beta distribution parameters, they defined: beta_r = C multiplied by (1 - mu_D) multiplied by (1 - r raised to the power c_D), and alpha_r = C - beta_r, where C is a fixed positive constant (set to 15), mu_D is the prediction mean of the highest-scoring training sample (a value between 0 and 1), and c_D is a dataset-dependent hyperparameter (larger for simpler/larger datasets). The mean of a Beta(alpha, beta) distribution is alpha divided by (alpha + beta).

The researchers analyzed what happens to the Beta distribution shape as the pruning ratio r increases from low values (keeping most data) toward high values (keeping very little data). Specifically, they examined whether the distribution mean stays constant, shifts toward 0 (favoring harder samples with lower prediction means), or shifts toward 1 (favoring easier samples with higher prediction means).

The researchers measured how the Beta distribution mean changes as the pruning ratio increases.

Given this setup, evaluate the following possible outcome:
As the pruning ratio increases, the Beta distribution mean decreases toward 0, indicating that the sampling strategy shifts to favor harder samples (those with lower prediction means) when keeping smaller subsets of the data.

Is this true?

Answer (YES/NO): NO